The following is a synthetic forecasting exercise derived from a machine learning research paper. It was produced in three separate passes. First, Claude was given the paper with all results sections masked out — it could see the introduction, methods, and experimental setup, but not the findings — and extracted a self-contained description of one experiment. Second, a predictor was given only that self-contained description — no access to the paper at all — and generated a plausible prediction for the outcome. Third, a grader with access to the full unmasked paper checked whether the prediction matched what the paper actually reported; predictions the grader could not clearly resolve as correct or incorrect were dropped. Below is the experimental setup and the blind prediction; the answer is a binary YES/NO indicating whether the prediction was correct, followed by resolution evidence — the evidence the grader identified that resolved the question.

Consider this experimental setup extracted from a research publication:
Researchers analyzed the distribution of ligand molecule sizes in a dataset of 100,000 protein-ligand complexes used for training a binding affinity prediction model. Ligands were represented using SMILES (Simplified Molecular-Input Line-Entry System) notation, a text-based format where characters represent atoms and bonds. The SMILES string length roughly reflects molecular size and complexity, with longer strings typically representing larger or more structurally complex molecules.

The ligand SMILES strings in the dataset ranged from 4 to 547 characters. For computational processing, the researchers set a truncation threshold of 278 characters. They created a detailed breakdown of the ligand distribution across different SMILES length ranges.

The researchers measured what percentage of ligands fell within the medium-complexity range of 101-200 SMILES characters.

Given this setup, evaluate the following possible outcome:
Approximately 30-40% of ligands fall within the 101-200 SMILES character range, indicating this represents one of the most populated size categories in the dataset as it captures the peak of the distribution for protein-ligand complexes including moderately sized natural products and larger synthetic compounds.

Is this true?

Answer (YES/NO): NO